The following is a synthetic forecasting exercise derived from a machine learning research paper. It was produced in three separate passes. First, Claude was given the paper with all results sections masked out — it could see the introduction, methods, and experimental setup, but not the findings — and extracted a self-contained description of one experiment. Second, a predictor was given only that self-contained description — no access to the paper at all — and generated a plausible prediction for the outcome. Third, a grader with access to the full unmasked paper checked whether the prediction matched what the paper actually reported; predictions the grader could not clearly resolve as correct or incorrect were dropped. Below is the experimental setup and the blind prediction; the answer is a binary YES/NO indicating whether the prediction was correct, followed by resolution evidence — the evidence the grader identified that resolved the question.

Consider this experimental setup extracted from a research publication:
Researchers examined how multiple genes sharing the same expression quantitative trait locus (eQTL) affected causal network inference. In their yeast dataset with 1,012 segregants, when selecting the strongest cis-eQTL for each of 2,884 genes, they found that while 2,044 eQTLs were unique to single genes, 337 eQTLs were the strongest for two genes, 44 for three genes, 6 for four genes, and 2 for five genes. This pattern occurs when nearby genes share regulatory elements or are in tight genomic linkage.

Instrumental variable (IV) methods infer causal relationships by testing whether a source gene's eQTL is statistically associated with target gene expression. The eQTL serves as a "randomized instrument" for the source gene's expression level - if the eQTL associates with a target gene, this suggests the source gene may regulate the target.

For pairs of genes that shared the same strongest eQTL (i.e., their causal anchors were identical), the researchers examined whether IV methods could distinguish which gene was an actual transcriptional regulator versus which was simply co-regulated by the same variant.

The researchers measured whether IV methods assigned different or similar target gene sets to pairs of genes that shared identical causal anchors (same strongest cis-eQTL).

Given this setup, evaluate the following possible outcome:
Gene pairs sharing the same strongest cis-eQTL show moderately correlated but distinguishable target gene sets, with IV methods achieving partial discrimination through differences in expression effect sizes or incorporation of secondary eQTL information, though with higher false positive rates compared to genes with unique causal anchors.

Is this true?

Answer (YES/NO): NO